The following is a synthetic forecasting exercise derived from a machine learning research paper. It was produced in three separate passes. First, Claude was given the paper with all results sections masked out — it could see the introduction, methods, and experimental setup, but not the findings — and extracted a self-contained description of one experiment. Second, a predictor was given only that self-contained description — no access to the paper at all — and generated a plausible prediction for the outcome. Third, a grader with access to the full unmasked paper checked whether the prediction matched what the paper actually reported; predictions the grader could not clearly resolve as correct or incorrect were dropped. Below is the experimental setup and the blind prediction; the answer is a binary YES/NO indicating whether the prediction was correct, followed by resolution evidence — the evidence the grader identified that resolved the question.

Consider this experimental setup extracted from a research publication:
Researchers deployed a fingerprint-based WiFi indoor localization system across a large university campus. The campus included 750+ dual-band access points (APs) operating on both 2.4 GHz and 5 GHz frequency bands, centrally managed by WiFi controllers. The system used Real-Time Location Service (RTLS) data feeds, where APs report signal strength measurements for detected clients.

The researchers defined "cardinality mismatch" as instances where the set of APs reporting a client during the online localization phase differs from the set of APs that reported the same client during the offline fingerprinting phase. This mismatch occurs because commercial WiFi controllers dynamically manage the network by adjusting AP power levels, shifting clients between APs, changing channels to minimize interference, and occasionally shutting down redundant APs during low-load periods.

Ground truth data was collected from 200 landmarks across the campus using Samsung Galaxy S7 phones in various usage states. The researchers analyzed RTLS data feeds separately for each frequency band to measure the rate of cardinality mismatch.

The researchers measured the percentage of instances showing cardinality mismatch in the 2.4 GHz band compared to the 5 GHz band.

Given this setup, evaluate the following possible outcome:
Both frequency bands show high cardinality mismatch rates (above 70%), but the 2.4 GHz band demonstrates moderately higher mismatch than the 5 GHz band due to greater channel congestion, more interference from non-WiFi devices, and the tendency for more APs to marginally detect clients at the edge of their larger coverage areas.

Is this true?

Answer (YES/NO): NO